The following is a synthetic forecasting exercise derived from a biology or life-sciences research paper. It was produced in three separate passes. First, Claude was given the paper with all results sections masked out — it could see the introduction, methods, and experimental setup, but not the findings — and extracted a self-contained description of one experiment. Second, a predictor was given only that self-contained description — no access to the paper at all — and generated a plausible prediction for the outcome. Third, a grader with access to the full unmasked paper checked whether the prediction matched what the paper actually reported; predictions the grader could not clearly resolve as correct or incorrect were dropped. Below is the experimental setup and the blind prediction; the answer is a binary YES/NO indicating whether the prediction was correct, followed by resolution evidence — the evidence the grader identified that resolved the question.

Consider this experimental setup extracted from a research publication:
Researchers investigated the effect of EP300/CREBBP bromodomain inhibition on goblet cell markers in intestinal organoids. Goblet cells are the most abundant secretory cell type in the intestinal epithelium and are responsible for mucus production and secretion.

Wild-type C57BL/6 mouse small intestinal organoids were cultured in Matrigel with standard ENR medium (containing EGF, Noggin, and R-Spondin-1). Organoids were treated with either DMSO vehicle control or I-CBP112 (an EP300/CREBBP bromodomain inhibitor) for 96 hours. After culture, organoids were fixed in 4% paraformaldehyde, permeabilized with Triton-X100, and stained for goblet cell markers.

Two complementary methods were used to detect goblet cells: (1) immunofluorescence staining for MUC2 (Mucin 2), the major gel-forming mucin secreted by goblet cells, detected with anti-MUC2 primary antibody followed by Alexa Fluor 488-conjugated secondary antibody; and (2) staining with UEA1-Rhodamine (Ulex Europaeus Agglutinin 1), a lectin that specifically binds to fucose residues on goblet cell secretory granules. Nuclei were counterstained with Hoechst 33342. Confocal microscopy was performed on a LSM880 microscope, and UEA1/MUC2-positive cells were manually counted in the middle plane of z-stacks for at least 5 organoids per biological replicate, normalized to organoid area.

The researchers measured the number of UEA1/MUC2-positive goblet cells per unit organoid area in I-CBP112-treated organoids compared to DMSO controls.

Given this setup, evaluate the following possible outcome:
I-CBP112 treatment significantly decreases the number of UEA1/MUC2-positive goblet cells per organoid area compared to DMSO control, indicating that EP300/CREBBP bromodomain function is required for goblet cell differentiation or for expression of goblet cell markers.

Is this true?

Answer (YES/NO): YES